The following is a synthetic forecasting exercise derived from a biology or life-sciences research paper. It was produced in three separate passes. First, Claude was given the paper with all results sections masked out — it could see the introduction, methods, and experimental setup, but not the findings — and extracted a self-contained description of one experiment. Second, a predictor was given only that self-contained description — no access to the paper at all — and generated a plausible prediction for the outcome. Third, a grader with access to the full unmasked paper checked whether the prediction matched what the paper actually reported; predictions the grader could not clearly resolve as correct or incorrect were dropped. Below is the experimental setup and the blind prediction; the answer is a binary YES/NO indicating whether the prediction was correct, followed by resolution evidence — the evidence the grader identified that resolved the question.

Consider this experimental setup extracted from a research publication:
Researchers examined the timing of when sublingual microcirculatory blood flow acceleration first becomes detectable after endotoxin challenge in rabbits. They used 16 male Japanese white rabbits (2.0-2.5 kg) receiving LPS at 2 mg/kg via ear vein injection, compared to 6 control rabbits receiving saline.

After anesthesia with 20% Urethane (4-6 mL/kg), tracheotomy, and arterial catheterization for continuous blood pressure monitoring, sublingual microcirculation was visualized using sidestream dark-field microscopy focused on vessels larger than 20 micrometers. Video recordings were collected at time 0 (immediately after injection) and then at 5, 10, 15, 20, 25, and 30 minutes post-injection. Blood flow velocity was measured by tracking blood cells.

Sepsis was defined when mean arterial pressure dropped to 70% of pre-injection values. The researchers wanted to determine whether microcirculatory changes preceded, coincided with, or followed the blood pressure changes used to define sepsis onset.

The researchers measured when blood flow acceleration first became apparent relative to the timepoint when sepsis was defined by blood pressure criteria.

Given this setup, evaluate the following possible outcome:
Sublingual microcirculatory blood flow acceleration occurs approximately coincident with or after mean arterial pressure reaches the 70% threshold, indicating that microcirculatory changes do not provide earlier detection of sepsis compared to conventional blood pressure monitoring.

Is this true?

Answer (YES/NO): NO